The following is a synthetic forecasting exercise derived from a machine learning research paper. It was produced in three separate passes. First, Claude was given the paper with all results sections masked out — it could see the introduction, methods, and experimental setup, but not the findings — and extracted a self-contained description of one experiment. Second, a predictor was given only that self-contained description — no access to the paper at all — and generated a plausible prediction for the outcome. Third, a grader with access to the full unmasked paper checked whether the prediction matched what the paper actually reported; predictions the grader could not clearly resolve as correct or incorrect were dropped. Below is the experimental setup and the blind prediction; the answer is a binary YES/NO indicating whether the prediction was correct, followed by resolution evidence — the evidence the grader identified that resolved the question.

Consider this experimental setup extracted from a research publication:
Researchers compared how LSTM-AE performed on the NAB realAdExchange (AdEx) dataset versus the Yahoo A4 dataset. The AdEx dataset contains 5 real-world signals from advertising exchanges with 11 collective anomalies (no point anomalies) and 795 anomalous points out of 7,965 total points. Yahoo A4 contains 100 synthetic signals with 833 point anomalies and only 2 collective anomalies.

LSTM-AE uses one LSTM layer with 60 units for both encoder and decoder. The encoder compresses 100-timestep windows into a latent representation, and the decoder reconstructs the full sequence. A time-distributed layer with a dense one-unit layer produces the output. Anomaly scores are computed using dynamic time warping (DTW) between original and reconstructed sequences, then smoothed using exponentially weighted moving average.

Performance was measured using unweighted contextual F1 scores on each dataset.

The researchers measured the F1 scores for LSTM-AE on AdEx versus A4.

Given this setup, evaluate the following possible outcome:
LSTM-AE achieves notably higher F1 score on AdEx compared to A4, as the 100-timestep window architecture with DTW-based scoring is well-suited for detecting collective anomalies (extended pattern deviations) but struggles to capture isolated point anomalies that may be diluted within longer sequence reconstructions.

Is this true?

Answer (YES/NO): YES